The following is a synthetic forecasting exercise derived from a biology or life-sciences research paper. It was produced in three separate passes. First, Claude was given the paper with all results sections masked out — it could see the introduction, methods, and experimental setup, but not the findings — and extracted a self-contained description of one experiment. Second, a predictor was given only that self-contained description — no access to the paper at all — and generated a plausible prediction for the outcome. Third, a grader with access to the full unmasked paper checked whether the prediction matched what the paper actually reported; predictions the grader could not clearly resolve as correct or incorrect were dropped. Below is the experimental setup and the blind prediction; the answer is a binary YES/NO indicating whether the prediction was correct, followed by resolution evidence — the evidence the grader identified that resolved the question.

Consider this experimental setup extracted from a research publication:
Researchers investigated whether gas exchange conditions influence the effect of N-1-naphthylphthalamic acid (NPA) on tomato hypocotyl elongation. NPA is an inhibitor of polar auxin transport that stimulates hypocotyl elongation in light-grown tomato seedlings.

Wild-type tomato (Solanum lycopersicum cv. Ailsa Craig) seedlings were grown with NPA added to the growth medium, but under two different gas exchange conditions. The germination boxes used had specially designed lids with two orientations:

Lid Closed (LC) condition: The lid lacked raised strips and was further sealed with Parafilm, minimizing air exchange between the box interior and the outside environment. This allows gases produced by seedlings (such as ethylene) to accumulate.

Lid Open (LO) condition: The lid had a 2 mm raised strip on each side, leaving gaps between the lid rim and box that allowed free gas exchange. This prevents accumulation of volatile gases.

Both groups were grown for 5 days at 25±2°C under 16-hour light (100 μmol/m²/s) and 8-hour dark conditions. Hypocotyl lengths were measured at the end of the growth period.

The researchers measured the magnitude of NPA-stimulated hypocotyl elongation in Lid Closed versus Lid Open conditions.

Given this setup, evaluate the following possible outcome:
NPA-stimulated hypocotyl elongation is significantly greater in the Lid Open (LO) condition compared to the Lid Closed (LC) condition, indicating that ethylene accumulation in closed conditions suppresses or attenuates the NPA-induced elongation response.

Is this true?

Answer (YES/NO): NO